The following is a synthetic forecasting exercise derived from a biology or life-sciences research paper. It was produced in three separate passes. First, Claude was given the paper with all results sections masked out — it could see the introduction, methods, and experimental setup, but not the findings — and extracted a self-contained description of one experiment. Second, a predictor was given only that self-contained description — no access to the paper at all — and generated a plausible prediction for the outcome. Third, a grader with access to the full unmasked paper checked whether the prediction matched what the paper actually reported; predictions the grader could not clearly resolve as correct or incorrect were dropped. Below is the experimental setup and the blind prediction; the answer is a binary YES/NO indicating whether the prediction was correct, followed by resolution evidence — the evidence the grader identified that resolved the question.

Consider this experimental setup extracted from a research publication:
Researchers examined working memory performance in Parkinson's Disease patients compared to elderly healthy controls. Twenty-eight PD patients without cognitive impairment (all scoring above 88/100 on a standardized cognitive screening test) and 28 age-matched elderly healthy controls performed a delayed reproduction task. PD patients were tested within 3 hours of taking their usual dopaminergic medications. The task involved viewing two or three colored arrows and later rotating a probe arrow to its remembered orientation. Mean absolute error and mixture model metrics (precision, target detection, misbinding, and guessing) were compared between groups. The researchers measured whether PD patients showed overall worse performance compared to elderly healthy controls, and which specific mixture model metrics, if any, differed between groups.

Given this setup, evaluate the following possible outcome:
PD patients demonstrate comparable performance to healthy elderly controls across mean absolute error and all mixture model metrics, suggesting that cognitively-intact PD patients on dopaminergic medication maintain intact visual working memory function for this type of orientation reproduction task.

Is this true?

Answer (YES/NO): NO